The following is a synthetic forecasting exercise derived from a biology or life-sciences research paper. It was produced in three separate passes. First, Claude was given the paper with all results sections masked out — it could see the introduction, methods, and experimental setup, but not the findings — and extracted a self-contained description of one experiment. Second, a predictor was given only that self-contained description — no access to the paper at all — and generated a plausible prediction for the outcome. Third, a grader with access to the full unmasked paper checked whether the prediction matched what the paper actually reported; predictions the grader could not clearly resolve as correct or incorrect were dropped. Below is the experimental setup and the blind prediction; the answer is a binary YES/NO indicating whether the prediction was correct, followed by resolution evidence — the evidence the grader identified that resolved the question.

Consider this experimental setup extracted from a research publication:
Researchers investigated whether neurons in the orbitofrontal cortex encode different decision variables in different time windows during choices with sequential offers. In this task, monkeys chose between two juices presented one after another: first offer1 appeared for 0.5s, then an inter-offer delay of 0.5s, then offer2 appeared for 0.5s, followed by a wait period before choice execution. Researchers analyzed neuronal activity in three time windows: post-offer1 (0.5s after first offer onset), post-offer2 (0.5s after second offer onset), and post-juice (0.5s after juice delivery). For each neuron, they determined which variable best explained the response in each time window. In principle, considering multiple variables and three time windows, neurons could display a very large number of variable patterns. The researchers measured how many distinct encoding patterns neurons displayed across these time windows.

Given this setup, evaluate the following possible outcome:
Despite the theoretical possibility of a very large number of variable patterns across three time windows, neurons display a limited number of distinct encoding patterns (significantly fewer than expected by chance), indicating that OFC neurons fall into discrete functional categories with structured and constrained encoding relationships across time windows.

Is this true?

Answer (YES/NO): YES